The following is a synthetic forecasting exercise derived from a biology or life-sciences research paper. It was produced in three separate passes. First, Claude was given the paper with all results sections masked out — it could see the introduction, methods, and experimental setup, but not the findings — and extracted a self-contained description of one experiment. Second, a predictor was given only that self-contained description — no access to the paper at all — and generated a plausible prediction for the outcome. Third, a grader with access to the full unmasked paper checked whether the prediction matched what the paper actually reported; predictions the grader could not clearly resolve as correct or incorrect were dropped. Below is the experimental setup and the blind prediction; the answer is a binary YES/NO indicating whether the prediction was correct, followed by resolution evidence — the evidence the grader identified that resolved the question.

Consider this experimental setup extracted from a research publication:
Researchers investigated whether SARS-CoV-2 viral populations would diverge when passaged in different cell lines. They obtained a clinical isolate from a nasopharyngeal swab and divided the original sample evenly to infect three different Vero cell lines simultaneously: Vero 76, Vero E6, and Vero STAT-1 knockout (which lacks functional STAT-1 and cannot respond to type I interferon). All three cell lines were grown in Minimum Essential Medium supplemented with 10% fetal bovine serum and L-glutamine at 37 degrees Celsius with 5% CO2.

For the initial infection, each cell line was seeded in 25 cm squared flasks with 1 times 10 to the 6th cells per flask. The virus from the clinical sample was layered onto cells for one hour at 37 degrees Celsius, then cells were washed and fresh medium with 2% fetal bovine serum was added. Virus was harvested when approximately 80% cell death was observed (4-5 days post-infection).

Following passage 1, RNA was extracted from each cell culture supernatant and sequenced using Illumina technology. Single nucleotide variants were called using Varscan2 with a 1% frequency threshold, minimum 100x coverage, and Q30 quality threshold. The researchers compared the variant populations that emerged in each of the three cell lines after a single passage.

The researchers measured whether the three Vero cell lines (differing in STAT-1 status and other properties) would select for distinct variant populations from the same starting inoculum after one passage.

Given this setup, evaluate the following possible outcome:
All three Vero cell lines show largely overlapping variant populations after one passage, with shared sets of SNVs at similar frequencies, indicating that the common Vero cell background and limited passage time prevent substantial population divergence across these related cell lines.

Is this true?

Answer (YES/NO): NO